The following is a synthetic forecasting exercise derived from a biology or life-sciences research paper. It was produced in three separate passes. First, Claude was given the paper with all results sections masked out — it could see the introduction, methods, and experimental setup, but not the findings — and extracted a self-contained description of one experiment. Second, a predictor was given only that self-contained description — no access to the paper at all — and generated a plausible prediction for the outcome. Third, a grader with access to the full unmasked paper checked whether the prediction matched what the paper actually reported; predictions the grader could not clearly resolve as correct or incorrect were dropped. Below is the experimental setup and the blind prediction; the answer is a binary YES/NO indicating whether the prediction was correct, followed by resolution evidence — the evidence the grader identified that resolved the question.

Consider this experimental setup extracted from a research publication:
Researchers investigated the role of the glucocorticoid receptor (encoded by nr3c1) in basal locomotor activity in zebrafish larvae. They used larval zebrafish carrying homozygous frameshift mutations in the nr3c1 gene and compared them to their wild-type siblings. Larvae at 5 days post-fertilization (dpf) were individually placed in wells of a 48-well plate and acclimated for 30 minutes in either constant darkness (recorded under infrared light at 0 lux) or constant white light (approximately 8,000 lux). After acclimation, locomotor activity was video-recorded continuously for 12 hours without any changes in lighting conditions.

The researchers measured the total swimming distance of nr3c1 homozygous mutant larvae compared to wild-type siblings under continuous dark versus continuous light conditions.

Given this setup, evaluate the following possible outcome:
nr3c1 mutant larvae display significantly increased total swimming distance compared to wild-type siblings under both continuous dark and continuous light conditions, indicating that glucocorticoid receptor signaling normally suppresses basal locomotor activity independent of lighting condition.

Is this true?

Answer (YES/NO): NO